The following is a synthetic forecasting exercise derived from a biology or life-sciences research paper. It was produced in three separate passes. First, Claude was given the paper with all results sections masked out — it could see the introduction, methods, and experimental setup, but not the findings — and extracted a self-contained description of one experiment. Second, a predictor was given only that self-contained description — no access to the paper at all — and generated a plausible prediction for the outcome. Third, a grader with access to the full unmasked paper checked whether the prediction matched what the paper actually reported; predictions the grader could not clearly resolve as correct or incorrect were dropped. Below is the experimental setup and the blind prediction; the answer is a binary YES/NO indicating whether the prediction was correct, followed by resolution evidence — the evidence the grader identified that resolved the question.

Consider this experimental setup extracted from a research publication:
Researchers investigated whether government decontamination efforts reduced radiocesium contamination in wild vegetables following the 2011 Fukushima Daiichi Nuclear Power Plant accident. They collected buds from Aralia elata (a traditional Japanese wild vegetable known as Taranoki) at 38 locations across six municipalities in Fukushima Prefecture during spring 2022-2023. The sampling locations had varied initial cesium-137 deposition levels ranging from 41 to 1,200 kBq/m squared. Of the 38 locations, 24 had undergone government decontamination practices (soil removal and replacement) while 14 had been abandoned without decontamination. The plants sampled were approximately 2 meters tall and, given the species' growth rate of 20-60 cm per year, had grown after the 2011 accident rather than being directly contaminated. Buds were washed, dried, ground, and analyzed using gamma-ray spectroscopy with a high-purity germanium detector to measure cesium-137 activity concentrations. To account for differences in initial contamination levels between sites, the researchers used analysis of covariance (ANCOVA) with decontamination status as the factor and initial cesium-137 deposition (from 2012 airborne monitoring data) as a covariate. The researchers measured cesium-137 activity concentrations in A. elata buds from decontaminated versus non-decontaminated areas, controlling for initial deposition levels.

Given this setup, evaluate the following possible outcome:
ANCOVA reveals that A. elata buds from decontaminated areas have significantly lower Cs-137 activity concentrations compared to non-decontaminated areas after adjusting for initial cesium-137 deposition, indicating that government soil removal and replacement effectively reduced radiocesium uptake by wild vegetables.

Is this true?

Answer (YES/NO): NO